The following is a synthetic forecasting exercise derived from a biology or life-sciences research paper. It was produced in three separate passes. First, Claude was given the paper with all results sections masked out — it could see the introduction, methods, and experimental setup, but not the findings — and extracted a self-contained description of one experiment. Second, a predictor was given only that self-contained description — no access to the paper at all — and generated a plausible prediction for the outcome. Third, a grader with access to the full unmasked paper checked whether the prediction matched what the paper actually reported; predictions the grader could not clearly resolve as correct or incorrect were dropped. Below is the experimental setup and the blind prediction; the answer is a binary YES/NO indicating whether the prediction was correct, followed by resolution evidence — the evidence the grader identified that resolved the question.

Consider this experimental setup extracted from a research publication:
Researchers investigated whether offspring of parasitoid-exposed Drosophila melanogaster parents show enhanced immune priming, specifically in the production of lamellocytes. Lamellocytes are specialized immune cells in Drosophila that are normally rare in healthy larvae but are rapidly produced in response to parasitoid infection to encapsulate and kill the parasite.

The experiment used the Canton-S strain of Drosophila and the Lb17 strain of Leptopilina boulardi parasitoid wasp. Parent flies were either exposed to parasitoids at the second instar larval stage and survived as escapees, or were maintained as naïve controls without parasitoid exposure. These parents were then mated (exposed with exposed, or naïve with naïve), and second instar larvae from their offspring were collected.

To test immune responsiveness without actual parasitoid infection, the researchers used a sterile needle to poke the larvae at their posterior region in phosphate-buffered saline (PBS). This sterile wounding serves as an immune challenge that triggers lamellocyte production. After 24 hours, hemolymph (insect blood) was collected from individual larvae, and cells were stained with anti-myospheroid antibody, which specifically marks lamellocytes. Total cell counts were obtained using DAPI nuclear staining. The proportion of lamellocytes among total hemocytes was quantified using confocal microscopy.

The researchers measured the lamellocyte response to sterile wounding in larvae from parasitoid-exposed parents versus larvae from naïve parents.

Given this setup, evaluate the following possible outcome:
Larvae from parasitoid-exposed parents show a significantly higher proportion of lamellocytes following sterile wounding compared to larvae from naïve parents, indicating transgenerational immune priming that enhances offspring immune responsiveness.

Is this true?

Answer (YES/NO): YES